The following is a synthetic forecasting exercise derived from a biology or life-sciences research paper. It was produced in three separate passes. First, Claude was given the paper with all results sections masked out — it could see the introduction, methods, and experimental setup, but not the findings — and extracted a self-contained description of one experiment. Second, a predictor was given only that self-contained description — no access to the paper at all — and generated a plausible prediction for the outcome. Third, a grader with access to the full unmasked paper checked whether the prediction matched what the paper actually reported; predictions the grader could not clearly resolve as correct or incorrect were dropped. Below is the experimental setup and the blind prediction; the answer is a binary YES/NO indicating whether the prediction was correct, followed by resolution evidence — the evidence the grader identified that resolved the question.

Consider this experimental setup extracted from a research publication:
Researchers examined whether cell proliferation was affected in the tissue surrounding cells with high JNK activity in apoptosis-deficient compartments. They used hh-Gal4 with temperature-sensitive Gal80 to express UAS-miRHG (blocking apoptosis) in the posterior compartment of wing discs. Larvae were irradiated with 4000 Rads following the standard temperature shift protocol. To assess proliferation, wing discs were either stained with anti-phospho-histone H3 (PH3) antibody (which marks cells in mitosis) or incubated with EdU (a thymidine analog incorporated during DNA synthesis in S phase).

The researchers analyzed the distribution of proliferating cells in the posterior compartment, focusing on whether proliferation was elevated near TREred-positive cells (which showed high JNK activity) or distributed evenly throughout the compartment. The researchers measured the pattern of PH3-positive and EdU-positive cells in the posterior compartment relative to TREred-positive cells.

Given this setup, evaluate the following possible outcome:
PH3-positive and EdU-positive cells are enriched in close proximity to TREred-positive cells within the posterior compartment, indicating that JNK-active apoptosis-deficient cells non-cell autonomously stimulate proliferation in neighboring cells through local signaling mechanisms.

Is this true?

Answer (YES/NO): YES